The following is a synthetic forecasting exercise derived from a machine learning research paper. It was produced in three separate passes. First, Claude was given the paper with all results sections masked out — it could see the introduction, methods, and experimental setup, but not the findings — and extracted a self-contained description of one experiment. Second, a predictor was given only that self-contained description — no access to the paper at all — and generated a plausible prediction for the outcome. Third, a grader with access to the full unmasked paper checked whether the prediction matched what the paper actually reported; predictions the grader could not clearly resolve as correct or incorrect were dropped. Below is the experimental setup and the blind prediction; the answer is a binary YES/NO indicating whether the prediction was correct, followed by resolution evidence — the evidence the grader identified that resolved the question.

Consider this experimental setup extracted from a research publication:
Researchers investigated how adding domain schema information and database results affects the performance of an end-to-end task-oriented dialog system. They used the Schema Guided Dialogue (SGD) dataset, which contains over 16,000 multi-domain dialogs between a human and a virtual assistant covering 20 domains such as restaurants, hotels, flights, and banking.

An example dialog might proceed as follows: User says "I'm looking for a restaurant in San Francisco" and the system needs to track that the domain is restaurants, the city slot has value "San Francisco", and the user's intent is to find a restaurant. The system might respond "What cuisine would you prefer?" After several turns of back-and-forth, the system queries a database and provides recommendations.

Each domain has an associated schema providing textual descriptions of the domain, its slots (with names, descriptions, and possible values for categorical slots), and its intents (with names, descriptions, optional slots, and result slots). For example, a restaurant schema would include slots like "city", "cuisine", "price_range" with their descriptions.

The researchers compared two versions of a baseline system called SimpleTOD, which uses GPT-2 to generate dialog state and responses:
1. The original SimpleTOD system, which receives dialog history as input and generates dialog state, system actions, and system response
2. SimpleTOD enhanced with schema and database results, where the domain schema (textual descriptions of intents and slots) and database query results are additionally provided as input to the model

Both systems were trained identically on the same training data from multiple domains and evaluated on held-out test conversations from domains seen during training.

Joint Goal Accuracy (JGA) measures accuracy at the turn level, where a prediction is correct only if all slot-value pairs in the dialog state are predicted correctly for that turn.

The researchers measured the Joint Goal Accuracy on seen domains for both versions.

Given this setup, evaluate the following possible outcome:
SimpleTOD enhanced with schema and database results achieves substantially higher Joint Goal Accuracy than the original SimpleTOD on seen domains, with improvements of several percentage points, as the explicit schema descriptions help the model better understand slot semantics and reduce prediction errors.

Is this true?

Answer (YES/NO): YES